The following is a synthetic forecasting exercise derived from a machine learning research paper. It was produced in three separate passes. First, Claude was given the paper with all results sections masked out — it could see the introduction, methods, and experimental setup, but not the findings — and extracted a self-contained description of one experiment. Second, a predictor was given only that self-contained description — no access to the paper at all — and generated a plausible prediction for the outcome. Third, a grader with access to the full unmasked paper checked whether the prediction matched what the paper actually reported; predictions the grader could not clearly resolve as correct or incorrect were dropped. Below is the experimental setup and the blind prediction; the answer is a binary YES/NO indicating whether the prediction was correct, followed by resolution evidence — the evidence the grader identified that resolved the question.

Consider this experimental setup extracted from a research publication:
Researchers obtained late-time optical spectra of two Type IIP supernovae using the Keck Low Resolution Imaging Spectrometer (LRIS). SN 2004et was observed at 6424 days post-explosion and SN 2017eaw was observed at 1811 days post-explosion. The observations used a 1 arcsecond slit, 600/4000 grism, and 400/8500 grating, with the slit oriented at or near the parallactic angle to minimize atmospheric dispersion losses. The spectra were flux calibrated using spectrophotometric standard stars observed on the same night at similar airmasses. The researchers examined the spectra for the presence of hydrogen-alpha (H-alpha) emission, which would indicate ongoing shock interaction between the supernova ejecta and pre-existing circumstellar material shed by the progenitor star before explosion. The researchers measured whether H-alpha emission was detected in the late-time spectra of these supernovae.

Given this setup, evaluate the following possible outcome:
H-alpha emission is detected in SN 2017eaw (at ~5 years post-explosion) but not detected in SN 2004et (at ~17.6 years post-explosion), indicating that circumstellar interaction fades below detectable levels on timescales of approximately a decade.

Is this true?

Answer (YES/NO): NO